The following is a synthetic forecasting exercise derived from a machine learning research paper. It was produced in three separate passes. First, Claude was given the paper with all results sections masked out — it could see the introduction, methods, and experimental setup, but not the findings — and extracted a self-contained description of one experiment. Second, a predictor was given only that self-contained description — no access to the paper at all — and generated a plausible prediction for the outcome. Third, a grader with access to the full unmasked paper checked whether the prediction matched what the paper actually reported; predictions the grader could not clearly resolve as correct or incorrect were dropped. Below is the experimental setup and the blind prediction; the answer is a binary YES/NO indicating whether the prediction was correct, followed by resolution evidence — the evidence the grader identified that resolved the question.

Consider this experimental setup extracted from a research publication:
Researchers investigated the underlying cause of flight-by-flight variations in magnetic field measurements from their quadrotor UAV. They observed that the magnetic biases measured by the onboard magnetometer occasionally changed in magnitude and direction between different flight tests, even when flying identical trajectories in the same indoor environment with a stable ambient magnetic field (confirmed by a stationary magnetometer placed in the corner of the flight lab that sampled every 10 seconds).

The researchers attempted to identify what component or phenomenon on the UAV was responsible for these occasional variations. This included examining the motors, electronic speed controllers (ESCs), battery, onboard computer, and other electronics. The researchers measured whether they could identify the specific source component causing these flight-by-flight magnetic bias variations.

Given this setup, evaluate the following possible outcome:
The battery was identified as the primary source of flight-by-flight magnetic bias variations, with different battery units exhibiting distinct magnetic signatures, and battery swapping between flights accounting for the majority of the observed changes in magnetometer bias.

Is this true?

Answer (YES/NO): NO